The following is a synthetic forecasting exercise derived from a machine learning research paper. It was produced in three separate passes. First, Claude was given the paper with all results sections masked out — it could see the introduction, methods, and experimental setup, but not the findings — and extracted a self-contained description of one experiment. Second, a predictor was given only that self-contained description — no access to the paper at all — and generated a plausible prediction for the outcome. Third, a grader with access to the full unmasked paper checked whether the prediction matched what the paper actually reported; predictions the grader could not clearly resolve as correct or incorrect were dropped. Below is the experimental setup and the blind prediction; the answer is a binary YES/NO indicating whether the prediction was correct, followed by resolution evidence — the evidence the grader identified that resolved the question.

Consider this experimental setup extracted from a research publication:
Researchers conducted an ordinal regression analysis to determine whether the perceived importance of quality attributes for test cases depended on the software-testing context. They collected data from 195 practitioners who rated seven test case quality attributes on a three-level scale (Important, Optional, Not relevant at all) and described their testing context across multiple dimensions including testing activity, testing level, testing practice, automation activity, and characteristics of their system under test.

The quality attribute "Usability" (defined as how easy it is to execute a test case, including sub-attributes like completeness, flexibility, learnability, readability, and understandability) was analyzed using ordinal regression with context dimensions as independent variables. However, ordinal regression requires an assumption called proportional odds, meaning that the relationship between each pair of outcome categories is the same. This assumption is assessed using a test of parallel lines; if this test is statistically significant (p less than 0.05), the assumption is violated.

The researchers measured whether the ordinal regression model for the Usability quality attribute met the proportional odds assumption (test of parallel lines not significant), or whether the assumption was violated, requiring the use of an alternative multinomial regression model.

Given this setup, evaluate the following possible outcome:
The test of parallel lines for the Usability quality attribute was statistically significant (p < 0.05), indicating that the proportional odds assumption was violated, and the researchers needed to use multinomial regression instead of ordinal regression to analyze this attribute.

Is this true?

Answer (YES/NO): NO